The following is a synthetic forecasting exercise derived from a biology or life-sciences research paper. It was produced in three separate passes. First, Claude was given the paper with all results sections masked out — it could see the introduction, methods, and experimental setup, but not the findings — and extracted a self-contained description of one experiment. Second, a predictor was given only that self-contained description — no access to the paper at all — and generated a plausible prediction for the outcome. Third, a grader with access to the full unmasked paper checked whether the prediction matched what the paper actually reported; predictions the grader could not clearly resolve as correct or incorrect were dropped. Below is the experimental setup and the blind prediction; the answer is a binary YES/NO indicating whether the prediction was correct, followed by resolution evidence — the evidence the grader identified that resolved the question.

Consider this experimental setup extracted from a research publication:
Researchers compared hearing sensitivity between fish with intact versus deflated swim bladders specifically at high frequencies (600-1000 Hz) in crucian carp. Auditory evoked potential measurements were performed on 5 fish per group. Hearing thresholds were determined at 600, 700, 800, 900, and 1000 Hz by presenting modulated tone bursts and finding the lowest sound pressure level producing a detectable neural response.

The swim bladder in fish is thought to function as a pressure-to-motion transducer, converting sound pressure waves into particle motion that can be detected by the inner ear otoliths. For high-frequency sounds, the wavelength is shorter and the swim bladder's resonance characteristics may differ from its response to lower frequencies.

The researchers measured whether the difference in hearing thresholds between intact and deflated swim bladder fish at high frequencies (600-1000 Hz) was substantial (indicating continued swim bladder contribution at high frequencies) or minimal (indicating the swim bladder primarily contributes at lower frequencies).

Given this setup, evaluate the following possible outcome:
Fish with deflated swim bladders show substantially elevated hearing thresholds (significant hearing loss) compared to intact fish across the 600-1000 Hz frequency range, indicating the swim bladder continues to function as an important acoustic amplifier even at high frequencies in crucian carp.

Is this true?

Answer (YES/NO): YES